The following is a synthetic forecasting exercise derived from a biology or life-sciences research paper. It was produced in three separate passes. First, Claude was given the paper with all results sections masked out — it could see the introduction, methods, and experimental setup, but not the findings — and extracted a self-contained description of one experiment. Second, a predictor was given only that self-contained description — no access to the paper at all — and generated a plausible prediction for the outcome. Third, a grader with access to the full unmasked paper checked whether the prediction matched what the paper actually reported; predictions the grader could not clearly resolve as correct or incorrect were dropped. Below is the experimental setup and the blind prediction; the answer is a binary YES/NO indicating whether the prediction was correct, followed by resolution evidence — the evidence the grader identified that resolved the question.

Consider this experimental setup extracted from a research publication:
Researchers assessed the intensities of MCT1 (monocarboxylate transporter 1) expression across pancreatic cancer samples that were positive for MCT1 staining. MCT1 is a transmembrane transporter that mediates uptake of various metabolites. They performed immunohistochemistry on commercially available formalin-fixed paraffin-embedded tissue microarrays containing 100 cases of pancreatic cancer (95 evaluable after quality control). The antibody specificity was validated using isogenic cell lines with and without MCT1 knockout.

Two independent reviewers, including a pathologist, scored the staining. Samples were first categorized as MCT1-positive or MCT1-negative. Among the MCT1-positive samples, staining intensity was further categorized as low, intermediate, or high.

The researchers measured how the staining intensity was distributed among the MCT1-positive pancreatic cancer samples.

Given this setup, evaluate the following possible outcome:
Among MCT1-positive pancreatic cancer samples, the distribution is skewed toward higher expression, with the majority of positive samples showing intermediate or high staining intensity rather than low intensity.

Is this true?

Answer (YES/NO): NO